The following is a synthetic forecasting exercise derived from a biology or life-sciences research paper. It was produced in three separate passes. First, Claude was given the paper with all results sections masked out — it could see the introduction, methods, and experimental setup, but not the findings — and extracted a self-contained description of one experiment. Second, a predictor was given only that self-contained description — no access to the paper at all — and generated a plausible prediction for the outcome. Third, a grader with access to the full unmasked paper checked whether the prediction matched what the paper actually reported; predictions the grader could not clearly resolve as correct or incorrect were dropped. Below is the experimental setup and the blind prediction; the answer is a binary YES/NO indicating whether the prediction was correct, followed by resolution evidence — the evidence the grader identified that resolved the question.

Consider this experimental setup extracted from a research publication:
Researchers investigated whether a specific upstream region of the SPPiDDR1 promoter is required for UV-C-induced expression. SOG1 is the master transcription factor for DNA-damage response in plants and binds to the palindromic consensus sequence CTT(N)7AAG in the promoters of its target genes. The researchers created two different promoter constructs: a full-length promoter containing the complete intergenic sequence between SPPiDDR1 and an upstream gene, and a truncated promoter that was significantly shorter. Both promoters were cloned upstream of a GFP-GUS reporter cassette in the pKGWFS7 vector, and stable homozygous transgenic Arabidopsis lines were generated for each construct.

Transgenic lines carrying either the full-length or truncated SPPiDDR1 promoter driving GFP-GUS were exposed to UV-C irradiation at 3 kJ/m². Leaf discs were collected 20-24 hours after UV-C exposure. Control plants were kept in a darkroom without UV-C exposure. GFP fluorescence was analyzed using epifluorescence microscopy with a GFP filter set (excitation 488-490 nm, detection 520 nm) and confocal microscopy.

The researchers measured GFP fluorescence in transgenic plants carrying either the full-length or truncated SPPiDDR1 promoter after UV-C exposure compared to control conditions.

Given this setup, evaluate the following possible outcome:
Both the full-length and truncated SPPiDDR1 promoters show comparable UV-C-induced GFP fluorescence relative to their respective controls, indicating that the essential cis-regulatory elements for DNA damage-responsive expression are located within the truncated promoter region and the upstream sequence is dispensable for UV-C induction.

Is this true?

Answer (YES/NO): NO